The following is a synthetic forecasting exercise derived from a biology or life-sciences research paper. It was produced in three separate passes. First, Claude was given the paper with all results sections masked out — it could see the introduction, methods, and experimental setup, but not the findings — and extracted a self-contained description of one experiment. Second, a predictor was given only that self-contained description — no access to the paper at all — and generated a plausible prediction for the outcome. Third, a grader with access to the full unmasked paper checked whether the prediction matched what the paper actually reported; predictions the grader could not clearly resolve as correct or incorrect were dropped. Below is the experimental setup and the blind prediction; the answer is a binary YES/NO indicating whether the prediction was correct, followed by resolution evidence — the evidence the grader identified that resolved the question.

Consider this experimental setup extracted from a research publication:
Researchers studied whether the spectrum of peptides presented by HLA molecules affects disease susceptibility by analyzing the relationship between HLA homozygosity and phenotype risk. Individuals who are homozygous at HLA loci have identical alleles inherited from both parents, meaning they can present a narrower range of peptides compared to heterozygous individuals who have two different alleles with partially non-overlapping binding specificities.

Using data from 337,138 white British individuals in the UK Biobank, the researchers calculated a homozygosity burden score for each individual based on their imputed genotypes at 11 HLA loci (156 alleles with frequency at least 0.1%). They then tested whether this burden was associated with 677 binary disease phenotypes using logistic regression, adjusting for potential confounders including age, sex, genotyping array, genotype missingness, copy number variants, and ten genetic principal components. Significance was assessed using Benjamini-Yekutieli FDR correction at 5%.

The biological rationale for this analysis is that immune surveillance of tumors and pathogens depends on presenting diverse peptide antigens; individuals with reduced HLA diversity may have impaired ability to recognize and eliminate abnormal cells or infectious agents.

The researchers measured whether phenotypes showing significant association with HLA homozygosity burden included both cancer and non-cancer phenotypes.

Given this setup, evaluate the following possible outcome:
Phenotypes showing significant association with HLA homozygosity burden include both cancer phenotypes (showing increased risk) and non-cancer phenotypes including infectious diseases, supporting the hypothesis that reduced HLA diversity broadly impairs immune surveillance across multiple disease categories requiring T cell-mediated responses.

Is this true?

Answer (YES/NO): NO